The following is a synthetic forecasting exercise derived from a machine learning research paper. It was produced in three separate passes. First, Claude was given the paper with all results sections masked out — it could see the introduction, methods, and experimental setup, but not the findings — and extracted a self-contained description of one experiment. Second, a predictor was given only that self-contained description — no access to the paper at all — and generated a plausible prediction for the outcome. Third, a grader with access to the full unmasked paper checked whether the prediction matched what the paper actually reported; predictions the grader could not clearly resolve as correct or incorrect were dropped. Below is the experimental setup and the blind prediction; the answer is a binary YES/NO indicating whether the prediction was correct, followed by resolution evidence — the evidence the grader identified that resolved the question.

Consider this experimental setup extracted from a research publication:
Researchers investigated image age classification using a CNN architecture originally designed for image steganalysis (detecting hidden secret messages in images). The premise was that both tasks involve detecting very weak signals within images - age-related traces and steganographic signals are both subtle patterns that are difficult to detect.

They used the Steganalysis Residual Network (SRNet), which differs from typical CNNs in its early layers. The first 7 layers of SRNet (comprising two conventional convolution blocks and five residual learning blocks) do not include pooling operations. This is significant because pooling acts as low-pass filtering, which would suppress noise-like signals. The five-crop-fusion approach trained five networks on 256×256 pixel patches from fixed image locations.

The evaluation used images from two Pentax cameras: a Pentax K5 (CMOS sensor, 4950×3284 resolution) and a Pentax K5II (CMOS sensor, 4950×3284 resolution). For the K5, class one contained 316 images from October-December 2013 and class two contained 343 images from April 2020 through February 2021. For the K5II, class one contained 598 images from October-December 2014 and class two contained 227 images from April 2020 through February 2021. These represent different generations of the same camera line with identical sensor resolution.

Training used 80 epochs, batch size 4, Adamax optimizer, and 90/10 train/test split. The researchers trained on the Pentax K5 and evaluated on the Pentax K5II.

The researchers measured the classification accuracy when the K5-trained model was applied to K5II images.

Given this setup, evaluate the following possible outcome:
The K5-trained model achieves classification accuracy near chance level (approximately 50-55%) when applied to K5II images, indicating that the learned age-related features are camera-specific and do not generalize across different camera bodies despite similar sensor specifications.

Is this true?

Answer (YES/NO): YES